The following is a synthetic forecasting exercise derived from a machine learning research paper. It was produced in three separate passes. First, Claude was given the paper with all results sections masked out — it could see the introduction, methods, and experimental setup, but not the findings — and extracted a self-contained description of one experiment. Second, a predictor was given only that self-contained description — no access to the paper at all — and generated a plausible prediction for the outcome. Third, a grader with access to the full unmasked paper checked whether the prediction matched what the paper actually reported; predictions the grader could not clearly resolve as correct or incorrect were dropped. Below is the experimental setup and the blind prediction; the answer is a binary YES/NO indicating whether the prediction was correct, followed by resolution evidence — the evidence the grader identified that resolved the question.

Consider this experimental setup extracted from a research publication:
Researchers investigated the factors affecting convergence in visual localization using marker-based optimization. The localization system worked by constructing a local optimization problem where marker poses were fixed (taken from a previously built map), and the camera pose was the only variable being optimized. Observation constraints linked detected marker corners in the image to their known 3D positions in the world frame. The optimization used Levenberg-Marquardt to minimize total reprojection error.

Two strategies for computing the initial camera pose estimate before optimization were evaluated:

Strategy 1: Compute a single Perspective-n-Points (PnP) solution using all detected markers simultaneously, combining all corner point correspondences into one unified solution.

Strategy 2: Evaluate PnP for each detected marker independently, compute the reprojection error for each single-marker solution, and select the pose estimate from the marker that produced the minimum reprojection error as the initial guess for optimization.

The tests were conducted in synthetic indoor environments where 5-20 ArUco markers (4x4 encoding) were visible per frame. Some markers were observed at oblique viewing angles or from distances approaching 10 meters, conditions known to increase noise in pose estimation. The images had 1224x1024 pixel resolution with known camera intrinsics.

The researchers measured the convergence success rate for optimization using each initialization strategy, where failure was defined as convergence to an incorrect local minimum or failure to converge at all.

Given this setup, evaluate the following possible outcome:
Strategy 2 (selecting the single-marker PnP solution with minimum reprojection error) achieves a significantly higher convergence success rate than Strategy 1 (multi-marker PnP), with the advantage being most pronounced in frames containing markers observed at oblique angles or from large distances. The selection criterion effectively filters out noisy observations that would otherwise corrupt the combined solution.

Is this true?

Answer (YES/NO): NO